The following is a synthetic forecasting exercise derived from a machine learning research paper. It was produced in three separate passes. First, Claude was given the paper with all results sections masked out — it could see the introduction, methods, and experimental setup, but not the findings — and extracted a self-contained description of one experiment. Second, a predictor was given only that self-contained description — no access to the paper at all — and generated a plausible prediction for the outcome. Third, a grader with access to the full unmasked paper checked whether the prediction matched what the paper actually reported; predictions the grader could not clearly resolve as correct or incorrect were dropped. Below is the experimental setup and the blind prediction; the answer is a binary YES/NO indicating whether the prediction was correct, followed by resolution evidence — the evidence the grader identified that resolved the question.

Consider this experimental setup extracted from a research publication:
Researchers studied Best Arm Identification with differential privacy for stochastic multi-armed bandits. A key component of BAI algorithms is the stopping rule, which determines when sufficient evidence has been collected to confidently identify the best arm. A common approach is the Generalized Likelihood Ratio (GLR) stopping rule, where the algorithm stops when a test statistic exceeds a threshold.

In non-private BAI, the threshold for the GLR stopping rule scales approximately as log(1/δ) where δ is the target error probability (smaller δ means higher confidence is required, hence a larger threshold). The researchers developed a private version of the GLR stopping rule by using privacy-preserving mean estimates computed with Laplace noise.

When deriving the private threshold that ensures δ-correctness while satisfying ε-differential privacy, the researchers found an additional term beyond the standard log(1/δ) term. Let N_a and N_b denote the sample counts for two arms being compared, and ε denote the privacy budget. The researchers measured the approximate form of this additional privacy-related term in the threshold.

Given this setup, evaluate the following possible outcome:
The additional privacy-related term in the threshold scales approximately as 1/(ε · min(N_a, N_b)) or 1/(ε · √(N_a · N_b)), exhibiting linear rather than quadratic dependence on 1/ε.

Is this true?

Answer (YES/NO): NO